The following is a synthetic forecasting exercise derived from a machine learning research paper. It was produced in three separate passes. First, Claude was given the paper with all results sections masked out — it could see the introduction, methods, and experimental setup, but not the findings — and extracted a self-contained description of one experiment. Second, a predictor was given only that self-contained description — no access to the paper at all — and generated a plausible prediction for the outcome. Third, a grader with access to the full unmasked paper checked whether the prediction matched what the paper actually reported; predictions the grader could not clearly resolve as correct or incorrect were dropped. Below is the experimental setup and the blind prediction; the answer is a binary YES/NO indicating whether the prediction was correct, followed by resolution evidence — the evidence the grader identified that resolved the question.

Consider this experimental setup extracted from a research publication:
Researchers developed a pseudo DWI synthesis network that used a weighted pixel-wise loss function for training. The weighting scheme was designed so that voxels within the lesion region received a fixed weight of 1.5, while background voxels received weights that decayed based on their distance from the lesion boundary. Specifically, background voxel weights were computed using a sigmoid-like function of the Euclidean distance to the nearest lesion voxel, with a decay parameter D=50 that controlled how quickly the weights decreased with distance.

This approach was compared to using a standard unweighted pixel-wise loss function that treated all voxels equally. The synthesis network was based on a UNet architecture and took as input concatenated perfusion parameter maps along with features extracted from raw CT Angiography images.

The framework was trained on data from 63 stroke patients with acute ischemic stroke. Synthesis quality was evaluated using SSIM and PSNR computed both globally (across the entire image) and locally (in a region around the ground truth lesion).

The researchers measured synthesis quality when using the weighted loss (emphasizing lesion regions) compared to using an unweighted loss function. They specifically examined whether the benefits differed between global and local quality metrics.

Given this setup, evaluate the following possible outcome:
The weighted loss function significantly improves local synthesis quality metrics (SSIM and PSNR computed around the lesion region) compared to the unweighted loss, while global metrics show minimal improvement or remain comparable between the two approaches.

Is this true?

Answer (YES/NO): NO